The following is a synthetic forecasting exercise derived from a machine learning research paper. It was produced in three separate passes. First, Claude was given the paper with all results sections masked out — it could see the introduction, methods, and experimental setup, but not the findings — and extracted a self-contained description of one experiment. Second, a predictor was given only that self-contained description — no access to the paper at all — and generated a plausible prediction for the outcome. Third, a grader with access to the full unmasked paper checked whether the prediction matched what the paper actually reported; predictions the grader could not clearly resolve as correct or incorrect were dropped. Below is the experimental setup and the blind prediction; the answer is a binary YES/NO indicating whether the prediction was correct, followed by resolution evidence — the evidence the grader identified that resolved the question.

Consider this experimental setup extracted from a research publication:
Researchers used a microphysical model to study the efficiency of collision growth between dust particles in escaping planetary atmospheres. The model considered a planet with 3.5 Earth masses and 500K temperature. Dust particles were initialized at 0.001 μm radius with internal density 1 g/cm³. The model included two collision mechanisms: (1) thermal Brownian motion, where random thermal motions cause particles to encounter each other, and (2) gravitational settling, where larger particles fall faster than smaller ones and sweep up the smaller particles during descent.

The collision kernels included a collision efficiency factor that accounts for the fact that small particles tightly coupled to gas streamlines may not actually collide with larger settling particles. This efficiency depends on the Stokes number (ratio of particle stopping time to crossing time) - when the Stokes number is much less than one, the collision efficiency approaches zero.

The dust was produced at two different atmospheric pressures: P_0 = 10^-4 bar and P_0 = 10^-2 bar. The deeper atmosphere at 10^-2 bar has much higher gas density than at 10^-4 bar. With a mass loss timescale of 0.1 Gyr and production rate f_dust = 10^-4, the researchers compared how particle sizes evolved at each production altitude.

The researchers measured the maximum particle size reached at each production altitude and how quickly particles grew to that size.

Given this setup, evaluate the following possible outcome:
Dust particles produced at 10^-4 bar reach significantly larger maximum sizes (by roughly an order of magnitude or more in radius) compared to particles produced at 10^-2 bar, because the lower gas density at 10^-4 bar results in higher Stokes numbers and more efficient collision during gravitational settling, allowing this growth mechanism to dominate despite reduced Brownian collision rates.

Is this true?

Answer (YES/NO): NO